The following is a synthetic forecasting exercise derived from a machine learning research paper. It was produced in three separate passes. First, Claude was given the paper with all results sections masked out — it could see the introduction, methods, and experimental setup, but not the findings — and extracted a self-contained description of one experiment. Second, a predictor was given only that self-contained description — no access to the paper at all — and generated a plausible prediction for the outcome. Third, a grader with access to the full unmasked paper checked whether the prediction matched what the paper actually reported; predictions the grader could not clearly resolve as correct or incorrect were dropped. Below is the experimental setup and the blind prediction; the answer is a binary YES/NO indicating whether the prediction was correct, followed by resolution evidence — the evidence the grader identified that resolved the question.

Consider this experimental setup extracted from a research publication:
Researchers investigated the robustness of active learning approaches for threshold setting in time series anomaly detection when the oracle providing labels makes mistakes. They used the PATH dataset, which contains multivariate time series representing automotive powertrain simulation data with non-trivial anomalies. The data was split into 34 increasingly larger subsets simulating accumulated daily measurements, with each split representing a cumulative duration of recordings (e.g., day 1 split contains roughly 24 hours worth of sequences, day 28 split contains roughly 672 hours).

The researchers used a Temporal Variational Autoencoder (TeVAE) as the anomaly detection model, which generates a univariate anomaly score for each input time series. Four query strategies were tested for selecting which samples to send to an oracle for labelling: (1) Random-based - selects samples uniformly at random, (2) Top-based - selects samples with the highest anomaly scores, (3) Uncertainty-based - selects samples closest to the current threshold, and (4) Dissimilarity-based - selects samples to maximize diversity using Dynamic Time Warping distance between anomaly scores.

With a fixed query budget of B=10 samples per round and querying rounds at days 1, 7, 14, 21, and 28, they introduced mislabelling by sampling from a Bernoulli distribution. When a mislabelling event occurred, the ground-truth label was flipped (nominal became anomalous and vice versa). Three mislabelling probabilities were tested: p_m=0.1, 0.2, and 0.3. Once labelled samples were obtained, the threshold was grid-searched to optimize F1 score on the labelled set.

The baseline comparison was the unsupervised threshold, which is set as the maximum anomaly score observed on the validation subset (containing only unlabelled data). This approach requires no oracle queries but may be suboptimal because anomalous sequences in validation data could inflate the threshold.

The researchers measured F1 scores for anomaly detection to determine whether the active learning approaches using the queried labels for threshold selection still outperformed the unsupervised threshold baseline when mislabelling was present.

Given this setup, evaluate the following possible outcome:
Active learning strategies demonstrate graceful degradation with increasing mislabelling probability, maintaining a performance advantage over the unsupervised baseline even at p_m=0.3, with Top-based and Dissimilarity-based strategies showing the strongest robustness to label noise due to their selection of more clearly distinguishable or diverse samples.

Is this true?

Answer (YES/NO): NO